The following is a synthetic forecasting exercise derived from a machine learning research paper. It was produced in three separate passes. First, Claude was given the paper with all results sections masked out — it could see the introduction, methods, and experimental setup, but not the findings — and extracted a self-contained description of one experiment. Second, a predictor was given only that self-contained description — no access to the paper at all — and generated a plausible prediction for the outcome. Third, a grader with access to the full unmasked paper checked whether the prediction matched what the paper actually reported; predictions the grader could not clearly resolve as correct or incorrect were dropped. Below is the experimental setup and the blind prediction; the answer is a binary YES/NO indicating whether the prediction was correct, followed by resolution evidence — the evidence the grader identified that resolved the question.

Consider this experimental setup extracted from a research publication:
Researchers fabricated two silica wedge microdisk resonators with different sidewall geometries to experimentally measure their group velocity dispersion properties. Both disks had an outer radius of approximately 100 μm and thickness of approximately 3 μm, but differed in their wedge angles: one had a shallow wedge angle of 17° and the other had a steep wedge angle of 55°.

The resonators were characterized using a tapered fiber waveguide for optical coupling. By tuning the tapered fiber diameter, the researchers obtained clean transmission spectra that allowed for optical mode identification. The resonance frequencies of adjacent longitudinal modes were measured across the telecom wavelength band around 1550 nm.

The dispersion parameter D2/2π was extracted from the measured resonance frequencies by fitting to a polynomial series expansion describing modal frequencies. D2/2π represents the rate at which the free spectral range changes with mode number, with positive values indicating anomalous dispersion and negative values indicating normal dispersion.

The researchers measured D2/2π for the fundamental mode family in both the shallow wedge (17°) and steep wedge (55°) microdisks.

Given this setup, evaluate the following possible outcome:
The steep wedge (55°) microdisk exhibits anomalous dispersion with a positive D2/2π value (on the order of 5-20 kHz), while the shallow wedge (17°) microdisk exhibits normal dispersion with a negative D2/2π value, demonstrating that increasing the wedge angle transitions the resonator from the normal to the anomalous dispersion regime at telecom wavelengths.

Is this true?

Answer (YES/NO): NO